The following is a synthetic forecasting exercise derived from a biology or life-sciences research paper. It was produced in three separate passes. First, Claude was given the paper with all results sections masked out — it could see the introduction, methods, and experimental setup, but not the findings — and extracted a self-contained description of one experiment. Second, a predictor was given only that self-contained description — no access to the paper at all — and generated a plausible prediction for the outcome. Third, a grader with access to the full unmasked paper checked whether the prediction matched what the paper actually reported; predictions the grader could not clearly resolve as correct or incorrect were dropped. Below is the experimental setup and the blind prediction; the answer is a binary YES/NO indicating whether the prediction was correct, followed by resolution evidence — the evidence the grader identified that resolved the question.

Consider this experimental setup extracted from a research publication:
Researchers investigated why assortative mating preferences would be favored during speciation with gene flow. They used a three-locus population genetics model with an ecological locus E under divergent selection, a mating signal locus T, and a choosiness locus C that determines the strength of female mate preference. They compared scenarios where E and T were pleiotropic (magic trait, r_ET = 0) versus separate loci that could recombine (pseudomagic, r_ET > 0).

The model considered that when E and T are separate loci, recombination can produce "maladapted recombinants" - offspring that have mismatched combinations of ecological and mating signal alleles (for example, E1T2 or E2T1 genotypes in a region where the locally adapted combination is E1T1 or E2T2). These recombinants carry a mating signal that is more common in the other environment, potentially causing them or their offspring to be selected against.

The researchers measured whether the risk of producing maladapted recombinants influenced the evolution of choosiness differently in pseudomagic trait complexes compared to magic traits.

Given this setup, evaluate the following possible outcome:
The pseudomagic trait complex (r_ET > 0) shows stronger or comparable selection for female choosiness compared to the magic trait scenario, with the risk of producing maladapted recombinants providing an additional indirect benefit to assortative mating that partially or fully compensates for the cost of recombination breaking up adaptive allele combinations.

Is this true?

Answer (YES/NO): YES